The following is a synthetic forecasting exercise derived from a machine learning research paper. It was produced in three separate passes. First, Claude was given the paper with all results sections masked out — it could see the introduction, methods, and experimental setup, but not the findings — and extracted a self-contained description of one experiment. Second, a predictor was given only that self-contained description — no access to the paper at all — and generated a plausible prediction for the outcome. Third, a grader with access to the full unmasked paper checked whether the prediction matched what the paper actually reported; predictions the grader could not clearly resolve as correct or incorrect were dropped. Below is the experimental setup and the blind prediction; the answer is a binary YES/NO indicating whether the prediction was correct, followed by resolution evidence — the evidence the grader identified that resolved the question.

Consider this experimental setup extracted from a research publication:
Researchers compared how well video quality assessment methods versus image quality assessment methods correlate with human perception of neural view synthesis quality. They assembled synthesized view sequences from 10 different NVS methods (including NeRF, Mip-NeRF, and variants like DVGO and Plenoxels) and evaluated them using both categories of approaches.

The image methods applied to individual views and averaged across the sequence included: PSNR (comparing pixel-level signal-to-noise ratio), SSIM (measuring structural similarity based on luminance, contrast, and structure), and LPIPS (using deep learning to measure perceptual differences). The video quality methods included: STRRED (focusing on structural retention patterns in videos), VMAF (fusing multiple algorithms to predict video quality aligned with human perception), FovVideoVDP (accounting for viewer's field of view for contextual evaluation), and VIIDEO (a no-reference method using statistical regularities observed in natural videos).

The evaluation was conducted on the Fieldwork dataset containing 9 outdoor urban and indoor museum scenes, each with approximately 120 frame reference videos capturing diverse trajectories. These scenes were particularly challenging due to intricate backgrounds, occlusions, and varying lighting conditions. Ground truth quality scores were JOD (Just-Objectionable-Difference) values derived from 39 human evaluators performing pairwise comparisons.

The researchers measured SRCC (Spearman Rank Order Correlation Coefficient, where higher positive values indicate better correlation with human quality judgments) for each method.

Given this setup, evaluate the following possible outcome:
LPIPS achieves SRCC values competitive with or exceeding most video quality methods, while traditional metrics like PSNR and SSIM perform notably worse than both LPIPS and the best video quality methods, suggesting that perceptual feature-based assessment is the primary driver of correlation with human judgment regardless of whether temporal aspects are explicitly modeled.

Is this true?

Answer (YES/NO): NO